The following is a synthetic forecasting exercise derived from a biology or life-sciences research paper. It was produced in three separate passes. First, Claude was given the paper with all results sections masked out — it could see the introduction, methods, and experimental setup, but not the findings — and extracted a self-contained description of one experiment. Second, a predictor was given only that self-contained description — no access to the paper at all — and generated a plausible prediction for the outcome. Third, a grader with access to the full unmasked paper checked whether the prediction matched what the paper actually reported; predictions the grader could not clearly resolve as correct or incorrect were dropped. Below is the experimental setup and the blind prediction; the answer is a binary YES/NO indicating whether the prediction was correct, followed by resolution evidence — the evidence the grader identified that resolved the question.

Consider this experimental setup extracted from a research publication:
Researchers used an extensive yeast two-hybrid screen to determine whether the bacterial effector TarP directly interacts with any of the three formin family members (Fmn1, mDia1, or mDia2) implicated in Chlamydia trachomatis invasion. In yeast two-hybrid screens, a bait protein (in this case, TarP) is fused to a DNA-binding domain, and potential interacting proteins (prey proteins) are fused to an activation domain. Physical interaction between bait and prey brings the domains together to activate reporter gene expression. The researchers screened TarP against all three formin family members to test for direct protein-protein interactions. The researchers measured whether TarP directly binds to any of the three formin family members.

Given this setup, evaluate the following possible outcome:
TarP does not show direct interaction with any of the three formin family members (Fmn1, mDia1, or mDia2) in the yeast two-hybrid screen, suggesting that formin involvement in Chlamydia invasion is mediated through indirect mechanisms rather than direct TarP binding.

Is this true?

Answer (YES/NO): YES